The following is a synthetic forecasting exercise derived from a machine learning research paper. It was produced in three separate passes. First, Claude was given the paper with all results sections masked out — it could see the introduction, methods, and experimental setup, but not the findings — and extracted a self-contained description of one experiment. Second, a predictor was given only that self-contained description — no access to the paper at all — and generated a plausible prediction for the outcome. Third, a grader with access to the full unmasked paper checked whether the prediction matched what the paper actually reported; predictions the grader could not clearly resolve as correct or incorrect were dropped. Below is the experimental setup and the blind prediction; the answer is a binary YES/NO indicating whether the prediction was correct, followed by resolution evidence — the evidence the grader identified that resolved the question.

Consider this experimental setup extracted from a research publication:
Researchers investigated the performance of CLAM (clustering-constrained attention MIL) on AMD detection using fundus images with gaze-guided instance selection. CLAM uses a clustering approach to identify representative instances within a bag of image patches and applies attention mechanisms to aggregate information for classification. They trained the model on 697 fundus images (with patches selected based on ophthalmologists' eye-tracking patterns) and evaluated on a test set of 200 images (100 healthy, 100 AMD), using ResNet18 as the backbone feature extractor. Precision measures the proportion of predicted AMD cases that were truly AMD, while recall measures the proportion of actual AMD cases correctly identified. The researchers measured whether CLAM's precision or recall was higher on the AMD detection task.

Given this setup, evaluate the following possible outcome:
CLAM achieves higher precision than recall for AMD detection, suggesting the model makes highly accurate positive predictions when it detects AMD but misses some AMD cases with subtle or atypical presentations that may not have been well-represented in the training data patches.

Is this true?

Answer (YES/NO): YES